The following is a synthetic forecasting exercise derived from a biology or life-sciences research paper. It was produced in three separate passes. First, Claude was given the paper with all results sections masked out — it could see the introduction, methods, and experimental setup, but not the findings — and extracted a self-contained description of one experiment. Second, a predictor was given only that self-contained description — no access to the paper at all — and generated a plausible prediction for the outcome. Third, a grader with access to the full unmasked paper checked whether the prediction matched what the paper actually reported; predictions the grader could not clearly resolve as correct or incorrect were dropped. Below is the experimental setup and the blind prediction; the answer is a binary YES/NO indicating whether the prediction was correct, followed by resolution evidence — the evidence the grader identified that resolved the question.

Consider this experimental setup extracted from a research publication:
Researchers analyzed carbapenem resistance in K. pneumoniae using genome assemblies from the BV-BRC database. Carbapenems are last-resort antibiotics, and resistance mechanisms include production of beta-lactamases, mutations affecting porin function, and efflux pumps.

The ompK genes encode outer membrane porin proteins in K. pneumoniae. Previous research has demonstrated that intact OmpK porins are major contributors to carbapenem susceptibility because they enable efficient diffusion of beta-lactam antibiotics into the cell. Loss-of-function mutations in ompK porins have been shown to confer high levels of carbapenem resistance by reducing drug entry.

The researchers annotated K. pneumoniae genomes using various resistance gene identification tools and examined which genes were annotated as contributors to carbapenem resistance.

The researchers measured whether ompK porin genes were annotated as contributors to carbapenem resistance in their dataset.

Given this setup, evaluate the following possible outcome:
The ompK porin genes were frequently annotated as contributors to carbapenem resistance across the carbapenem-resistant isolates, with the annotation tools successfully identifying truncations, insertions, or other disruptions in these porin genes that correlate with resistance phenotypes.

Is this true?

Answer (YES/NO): NO